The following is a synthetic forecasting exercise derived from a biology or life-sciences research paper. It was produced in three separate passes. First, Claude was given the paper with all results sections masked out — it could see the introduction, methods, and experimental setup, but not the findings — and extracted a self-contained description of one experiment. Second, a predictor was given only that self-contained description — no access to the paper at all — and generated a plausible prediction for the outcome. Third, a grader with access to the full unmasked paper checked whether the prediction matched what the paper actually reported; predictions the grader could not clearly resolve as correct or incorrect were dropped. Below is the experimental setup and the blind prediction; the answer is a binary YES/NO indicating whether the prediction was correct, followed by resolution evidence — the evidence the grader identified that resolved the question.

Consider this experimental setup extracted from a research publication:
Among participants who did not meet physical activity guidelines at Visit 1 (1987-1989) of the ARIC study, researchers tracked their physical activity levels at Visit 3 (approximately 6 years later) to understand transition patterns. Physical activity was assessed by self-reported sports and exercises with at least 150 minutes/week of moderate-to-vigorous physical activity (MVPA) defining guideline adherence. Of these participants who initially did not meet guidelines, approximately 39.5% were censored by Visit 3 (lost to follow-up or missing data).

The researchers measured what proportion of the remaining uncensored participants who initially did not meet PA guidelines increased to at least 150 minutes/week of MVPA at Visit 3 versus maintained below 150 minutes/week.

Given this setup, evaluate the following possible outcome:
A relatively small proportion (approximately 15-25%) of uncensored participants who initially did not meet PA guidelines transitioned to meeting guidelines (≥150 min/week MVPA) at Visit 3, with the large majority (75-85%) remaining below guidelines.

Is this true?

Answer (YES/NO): NO